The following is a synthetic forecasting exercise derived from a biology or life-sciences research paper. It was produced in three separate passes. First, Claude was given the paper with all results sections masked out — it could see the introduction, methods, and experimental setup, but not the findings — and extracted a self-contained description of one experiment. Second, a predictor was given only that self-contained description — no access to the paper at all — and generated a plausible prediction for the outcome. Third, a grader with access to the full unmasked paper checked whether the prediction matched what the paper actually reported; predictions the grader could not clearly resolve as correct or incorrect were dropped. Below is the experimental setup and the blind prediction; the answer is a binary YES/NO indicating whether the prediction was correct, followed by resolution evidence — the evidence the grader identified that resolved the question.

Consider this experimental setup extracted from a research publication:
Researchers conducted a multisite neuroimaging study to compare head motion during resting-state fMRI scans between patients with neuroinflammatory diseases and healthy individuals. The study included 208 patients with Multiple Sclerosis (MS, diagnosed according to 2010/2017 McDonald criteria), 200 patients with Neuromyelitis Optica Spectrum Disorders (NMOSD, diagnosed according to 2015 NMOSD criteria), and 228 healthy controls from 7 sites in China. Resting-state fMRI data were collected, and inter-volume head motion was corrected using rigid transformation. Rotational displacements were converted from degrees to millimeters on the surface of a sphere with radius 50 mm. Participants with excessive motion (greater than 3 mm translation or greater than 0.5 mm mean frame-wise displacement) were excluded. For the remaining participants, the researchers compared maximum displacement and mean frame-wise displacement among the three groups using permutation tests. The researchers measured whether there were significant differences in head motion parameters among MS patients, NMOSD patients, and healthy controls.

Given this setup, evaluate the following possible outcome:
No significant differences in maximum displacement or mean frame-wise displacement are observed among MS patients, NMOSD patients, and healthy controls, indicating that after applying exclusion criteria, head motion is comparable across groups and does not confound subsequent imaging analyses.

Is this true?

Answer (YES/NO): YES